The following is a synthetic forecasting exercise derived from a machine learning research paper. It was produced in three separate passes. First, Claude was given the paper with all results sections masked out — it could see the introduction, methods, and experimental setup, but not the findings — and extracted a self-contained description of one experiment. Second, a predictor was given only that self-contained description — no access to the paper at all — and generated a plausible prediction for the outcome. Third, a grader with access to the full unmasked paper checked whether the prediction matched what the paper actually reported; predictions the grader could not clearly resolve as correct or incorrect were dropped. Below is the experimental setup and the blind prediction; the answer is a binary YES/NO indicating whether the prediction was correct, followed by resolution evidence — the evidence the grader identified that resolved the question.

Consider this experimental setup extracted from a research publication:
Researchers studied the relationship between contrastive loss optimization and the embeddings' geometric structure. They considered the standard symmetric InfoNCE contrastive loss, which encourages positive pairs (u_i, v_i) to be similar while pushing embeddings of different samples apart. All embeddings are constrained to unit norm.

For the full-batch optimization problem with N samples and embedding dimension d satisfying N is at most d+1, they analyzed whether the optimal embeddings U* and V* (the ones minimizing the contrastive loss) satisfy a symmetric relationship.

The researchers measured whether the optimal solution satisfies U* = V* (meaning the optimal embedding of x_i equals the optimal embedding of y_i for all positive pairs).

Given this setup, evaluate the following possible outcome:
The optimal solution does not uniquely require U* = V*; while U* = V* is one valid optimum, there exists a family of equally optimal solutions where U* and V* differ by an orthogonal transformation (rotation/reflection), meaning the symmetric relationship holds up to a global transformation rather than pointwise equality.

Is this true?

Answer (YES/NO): NO